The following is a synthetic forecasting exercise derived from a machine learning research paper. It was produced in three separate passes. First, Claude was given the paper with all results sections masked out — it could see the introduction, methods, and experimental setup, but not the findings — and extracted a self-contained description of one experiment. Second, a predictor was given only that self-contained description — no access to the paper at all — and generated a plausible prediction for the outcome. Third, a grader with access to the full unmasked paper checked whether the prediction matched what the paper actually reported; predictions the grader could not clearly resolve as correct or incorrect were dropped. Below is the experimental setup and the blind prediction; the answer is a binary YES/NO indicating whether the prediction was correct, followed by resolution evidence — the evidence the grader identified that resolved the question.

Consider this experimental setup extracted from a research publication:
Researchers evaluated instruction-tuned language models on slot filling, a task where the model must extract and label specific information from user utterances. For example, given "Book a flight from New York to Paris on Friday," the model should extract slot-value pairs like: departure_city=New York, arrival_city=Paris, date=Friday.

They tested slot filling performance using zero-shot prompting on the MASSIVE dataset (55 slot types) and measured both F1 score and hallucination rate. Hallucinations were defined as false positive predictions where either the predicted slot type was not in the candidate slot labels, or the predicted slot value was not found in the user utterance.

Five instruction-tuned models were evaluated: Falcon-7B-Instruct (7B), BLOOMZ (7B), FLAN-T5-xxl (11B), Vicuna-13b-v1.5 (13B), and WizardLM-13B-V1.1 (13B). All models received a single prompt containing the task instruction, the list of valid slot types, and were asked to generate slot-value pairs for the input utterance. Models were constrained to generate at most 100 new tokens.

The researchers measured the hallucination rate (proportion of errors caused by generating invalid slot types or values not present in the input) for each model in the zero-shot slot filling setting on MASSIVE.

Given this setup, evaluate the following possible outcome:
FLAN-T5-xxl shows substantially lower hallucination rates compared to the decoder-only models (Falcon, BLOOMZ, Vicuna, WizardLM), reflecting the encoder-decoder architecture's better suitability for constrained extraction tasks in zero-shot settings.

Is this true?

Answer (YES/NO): YES